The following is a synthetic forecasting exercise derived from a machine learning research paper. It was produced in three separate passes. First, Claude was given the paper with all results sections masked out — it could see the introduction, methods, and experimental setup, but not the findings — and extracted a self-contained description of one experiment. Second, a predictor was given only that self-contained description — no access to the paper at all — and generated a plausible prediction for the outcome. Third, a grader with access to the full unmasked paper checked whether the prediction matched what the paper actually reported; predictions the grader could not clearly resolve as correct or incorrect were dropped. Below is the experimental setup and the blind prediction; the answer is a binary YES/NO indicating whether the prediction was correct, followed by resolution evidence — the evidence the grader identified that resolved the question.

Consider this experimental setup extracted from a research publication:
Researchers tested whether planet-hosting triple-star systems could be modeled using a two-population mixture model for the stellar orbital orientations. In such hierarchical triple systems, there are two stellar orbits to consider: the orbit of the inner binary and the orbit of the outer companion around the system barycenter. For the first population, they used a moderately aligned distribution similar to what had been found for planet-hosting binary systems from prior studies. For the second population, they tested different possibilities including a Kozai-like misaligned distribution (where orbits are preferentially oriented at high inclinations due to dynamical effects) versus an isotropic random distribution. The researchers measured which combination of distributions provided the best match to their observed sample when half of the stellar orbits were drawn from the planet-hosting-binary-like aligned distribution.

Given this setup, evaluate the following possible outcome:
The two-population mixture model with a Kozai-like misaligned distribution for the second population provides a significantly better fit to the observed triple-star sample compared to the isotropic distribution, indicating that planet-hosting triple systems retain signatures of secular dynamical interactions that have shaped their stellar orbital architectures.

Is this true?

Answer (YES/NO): NO